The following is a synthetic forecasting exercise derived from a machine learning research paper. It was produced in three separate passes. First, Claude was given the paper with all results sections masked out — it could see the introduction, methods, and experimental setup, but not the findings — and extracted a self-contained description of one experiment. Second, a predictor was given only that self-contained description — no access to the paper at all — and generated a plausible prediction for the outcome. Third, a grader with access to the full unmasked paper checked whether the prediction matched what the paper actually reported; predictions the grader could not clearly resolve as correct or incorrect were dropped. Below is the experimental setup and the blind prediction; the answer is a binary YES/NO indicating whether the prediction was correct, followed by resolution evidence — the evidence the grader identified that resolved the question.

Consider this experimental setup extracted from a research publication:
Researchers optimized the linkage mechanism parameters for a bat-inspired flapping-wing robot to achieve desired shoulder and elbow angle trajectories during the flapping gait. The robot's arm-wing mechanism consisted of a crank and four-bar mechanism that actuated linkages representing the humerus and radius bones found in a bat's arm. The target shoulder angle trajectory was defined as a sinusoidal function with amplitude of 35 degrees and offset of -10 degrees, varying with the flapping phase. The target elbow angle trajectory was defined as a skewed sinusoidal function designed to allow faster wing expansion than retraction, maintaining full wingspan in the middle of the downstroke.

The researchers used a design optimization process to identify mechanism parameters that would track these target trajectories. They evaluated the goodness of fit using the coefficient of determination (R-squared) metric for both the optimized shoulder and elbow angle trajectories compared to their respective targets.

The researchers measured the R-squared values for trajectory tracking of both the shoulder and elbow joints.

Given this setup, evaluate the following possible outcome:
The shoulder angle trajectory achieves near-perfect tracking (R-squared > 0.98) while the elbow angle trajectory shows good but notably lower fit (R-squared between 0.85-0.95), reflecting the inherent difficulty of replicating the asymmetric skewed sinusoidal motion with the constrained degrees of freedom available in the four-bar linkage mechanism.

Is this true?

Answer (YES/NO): YES